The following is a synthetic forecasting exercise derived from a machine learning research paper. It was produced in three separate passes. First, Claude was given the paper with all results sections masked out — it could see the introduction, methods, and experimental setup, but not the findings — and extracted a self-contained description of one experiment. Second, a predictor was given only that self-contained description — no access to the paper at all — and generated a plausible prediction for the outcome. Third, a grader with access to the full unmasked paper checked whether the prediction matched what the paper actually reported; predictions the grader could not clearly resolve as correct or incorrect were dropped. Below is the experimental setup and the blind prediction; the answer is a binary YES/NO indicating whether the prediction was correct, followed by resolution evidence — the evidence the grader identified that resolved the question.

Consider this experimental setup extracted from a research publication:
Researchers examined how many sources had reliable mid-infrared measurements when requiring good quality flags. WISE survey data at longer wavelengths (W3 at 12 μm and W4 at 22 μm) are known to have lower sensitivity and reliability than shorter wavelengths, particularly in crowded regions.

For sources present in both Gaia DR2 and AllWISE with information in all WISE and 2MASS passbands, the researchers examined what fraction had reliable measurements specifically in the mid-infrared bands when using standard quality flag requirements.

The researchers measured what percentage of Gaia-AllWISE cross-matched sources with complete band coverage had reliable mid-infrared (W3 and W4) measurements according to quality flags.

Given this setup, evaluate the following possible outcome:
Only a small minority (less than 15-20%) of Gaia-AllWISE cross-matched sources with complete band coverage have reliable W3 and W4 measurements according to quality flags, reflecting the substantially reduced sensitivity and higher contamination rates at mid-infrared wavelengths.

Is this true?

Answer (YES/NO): YES